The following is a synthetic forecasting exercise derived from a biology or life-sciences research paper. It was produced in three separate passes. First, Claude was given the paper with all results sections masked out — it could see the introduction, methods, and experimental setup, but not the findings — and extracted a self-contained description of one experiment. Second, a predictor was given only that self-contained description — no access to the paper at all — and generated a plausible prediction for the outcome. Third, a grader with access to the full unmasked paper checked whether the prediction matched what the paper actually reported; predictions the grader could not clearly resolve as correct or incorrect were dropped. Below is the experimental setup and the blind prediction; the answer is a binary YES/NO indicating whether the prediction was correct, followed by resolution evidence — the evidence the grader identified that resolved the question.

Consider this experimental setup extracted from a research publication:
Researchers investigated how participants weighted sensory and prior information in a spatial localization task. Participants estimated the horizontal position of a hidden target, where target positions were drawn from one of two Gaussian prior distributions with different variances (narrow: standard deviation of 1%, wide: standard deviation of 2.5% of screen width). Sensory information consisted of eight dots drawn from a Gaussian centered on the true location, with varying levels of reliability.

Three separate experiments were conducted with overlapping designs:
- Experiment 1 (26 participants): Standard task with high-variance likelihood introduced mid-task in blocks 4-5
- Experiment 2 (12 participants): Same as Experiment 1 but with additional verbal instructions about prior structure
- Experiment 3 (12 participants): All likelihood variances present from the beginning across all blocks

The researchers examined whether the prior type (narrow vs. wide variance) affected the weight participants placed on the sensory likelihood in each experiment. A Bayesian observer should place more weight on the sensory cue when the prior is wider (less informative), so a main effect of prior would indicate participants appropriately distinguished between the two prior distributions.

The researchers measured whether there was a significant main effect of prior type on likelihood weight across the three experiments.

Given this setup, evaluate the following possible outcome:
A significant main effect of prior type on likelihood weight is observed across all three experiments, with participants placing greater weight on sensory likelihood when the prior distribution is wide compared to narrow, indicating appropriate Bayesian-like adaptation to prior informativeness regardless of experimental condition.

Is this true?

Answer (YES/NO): NO